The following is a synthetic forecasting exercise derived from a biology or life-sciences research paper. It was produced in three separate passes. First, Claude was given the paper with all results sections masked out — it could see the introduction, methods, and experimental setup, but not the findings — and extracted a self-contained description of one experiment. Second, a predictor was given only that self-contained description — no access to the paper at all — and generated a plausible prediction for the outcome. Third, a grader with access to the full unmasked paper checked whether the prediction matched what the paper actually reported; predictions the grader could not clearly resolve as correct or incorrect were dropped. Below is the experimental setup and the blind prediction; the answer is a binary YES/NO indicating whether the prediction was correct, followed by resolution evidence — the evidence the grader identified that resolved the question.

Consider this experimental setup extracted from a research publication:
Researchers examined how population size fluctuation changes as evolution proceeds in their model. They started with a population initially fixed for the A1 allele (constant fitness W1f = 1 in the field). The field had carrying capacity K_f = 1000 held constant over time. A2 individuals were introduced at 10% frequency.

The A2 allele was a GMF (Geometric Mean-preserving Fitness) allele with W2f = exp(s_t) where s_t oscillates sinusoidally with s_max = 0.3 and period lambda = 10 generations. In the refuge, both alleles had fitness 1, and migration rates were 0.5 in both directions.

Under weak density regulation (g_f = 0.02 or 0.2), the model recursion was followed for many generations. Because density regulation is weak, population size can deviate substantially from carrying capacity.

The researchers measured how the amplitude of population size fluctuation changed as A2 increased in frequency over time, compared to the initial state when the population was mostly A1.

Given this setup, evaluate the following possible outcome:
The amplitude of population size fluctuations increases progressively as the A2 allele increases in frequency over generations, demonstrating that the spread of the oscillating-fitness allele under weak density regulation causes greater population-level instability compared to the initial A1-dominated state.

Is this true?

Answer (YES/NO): YES